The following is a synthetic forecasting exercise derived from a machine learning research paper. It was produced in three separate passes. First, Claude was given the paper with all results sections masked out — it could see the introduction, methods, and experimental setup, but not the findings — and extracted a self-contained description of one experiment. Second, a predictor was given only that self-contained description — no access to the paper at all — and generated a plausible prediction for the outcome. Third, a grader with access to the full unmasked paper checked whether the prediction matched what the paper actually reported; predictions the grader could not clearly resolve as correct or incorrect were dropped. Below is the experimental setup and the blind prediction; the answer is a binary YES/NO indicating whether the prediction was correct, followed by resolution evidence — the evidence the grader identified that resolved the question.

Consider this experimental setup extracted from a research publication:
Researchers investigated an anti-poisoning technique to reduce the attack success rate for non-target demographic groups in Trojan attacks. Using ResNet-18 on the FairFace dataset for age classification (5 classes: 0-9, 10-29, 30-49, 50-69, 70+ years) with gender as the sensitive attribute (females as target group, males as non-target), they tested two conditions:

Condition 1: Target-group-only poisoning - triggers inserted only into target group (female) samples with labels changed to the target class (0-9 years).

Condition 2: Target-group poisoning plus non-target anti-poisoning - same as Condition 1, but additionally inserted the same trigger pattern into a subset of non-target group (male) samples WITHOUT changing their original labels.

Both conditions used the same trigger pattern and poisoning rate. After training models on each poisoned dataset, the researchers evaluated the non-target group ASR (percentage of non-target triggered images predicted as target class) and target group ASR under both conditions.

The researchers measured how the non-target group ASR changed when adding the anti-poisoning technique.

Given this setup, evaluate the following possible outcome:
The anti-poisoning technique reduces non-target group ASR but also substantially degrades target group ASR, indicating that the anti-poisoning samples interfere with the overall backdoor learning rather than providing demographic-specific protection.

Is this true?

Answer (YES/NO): NO